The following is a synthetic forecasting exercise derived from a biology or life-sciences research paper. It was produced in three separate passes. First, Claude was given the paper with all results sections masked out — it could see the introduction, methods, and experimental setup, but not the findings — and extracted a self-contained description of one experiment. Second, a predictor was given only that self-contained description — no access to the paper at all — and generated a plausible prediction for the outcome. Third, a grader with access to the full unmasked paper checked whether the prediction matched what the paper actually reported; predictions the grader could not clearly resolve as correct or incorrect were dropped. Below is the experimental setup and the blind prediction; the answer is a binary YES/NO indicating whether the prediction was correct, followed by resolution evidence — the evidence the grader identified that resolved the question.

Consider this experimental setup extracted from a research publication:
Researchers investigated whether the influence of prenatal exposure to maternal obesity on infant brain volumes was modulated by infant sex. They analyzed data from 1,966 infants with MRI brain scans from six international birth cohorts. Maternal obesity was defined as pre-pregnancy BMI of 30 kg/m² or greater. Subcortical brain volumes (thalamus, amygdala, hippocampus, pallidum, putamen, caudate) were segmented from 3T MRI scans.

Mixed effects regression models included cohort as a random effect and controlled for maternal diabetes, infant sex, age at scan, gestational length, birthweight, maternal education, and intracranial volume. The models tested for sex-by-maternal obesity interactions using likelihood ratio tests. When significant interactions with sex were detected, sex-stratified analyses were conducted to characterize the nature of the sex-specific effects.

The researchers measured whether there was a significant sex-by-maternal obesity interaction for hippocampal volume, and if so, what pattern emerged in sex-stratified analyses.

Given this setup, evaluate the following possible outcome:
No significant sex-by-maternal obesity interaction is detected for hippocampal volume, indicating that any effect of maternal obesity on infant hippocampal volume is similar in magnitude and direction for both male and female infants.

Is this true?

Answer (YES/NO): NO